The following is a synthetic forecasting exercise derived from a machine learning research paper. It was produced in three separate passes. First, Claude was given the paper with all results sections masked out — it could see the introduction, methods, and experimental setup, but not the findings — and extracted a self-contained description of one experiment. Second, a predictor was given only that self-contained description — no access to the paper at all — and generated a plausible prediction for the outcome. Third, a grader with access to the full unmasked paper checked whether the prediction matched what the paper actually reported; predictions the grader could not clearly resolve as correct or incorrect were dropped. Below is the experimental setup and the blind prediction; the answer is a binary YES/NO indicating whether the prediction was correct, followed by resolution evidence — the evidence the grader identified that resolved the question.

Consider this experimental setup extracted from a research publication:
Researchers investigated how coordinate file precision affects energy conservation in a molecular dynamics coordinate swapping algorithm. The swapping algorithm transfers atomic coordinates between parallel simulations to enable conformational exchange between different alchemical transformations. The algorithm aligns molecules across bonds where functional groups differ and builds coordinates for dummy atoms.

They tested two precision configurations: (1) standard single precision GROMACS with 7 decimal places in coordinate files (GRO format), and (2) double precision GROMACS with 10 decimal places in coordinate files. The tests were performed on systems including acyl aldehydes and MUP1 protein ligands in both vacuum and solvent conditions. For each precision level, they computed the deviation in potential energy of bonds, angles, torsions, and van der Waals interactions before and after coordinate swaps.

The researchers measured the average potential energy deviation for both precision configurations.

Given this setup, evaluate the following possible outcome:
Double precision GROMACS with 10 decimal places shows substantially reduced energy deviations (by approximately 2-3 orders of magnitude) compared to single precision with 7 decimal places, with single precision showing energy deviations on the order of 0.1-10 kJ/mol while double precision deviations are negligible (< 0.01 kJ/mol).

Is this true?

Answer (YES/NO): NO